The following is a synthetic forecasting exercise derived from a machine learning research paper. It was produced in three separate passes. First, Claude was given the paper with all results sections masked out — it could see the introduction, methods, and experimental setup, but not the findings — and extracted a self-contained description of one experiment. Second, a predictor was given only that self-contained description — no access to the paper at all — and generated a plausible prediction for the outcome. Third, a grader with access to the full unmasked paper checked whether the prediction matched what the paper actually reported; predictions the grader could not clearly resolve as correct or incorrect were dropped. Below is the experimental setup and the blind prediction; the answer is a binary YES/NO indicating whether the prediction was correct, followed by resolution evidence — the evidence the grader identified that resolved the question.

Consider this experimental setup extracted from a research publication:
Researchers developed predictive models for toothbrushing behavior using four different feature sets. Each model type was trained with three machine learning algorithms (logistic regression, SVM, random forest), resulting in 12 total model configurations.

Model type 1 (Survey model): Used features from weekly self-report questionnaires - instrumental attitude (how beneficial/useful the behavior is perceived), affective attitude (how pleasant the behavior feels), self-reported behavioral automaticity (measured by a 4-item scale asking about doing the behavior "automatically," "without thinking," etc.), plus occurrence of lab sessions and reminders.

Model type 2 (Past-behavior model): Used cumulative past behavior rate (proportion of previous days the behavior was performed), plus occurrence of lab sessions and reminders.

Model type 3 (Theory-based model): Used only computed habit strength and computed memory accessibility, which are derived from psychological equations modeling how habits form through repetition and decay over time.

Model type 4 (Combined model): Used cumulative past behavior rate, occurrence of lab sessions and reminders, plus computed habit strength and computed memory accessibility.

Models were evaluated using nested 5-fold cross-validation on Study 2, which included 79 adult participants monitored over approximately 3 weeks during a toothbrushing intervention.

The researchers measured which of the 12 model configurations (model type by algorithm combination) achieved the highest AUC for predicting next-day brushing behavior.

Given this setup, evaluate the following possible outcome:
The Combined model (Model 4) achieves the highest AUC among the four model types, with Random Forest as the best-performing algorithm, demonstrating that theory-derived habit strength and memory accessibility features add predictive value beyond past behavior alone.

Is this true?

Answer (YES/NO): NO